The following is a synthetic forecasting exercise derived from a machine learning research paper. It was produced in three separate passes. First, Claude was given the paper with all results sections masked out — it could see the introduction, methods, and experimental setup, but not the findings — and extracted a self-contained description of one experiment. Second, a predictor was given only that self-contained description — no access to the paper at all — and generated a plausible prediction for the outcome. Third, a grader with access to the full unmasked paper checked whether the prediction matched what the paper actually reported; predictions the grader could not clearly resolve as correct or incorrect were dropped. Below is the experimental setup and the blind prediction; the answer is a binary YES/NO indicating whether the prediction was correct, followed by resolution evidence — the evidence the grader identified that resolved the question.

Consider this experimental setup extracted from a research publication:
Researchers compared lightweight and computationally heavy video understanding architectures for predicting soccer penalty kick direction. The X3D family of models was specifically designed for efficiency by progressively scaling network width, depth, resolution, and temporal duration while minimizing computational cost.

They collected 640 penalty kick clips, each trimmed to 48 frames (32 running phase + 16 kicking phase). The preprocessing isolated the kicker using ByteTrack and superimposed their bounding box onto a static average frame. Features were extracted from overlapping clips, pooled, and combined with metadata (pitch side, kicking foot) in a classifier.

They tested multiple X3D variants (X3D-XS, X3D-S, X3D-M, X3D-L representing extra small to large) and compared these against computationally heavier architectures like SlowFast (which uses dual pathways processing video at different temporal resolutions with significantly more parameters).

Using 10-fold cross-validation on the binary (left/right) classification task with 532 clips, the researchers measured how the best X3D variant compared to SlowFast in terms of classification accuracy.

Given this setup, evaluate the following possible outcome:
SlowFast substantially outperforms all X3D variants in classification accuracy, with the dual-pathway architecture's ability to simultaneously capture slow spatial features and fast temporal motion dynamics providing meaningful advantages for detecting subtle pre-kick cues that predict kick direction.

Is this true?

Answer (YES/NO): NO